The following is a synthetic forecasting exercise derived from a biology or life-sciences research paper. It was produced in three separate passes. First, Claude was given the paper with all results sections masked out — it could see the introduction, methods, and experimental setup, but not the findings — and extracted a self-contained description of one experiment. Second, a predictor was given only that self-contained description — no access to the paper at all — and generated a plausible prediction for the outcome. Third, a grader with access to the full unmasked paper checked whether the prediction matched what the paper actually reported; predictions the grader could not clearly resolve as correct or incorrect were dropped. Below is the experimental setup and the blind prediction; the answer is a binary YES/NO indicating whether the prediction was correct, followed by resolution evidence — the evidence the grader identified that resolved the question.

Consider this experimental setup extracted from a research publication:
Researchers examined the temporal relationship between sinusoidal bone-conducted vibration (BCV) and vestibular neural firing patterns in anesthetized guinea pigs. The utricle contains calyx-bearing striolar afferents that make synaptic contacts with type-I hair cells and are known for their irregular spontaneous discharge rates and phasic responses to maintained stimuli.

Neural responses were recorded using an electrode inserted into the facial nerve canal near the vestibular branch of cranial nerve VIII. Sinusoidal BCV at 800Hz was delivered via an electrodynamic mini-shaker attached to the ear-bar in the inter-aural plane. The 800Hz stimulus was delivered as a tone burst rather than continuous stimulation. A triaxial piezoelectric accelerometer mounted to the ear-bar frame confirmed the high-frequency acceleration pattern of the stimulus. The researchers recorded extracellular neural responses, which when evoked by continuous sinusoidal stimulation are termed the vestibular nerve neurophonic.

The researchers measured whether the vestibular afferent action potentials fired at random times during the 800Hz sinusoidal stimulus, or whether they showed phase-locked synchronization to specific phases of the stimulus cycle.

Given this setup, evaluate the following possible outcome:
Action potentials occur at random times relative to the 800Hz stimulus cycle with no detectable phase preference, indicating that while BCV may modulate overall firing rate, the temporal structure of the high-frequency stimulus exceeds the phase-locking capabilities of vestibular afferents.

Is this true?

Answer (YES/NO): NO